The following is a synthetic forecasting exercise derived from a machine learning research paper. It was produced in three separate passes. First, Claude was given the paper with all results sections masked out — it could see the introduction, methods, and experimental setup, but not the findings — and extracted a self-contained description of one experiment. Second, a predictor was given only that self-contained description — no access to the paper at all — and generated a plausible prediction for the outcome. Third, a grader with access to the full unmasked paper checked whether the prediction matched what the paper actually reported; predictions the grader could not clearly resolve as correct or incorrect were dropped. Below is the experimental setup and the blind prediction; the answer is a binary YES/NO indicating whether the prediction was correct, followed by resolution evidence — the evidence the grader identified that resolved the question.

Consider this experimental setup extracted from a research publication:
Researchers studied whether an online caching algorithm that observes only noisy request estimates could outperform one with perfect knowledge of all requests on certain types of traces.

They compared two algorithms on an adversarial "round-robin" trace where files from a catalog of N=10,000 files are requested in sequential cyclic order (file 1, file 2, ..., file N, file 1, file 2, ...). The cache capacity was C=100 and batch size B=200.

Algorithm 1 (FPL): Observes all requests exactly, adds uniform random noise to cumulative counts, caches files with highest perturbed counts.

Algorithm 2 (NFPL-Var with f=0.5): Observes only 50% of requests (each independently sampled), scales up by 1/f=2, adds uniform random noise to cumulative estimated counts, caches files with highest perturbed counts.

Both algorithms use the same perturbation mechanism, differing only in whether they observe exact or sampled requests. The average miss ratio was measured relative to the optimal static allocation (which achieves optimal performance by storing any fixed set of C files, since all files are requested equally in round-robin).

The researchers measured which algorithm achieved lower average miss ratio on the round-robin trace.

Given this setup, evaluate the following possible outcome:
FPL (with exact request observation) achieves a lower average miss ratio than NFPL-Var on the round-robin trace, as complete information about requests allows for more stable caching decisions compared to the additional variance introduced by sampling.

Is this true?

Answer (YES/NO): NO